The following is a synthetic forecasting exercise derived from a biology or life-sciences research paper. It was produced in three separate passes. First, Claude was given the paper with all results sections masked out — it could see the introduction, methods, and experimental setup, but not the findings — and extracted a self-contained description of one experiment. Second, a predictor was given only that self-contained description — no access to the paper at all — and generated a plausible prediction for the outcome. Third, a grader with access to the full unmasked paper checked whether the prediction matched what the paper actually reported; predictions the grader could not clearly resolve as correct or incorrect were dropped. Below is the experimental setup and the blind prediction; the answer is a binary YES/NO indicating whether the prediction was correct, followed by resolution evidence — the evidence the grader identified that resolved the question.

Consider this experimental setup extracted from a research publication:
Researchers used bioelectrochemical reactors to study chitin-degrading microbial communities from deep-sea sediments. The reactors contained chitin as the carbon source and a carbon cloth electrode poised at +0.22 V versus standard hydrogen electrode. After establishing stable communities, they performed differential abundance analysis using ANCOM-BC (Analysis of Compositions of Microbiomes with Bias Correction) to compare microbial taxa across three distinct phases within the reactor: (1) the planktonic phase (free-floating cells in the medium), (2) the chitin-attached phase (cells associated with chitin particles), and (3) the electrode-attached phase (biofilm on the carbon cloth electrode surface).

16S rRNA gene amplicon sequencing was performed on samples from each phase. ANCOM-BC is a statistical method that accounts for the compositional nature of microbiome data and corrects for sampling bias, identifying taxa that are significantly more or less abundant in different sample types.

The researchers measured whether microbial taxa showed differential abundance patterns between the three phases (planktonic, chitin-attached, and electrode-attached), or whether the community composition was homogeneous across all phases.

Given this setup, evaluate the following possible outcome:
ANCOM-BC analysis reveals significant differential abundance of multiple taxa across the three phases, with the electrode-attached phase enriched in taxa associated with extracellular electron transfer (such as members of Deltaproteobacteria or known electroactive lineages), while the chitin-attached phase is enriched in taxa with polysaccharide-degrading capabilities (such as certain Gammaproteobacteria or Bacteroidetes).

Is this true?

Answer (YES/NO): YES